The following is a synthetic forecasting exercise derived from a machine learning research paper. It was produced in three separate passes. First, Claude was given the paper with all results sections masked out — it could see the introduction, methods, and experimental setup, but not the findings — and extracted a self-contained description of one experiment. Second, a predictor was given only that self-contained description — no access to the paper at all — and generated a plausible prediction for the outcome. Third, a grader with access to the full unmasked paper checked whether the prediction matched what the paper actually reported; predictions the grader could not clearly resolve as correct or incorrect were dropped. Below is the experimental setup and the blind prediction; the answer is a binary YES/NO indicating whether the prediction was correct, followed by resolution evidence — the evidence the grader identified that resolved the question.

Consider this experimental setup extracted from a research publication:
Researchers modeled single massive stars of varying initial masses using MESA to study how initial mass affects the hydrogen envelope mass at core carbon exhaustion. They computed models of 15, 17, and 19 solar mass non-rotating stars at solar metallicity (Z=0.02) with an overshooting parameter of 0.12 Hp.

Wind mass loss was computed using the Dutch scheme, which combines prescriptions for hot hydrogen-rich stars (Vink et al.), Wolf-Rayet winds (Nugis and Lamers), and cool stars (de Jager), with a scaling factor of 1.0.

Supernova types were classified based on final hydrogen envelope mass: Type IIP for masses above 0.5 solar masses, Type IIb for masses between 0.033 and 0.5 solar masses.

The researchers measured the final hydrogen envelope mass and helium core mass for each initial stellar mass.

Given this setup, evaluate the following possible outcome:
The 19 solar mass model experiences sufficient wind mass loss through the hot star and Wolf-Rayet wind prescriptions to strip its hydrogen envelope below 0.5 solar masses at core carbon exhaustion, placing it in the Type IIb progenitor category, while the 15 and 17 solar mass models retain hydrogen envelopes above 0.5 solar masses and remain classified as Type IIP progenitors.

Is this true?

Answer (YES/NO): NO